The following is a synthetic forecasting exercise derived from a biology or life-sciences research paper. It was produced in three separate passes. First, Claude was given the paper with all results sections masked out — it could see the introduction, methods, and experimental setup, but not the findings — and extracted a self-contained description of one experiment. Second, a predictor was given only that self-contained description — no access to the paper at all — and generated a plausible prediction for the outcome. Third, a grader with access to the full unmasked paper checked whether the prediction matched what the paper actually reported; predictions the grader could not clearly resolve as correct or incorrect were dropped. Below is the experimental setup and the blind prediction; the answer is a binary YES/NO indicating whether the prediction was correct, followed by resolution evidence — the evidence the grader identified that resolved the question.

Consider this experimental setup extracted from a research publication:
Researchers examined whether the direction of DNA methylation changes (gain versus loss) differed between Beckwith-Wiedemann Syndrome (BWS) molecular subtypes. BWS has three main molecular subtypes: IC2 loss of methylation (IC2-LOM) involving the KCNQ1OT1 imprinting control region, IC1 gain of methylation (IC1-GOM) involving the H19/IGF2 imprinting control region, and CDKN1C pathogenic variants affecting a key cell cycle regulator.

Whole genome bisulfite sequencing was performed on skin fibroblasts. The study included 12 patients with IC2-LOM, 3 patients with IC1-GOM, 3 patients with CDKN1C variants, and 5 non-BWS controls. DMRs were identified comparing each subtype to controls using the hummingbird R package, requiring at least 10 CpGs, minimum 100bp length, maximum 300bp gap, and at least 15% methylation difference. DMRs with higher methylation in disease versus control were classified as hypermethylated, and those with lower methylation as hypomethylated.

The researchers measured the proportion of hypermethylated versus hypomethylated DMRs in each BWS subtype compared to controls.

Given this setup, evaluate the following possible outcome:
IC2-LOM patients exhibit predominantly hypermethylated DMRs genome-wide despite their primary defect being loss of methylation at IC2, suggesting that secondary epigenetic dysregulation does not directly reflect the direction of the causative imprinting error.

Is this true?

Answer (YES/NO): YES